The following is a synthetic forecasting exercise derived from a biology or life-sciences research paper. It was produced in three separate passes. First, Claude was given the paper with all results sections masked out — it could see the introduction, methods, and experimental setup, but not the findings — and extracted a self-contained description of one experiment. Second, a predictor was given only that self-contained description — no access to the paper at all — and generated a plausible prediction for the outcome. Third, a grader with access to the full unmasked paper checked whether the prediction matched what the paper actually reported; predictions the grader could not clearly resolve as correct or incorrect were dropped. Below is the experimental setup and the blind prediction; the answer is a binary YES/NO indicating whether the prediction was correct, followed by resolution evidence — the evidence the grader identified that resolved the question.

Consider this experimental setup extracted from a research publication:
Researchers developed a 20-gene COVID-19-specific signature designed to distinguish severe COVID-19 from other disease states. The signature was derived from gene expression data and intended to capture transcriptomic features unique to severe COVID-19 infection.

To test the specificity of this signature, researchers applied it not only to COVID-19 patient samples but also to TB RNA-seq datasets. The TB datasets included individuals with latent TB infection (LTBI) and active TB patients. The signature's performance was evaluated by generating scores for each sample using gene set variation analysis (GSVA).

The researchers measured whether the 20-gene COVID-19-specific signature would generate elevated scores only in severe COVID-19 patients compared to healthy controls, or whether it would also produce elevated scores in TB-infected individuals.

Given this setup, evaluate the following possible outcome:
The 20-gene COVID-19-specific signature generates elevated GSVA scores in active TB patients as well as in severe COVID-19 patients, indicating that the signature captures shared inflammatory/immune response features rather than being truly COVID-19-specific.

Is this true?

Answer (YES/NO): NO